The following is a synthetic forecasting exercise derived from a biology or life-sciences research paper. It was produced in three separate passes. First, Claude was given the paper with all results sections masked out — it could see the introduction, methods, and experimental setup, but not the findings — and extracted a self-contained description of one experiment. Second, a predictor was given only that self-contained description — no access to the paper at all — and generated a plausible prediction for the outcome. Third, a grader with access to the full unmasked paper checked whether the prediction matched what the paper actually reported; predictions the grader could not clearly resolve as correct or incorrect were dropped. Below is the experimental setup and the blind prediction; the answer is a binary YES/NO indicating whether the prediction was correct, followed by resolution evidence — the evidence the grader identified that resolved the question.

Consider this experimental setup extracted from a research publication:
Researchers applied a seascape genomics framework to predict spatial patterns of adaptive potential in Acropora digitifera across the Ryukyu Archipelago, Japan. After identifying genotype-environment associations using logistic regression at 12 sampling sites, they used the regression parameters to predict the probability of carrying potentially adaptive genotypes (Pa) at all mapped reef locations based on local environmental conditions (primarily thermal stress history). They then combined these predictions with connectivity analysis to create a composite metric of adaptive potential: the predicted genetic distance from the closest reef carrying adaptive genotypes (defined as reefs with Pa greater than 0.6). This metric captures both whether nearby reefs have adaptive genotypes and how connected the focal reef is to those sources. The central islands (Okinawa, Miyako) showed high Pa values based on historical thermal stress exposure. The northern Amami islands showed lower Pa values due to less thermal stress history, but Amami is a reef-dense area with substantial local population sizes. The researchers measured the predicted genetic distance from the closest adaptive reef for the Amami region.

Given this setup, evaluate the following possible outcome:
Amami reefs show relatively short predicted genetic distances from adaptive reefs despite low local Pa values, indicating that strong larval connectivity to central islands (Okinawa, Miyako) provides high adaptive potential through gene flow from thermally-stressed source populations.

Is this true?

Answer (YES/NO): NO